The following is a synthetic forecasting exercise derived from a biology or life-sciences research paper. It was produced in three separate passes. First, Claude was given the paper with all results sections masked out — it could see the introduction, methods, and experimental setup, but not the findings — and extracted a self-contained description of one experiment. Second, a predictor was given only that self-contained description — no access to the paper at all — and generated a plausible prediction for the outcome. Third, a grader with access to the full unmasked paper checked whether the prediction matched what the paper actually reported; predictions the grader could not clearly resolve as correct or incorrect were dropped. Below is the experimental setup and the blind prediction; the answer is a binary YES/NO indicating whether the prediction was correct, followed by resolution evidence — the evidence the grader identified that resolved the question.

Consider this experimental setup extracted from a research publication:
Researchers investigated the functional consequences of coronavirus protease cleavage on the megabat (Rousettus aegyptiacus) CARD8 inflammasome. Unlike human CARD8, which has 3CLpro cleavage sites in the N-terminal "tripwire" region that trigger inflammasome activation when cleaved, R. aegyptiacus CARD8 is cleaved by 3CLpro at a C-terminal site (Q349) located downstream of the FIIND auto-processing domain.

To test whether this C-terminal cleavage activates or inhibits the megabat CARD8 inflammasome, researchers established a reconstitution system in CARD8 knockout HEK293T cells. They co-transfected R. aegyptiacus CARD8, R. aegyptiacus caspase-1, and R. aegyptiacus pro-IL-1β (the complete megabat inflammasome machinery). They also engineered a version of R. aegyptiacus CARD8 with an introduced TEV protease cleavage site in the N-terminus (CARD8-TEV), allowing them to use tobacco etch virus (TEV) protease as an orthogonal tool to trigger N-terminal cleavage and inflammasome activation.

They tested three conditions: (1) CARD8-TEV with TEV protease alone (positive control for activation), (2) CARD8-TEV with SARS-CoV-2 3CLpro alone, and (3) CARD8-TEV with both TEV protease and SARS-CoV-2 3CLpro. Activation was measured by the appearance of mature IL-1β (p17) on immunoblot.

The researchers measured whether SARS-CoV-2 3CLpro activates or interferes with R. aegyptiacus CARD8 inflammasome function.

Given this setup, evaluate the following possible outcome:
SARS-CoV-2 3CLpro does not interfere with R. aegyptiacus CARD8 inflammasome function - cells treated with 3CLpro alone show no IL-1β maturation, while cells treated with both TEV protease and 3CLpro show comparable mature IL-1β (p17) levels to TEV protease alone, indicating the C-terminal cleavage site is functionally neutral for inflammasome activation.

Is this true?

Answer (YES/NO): NO